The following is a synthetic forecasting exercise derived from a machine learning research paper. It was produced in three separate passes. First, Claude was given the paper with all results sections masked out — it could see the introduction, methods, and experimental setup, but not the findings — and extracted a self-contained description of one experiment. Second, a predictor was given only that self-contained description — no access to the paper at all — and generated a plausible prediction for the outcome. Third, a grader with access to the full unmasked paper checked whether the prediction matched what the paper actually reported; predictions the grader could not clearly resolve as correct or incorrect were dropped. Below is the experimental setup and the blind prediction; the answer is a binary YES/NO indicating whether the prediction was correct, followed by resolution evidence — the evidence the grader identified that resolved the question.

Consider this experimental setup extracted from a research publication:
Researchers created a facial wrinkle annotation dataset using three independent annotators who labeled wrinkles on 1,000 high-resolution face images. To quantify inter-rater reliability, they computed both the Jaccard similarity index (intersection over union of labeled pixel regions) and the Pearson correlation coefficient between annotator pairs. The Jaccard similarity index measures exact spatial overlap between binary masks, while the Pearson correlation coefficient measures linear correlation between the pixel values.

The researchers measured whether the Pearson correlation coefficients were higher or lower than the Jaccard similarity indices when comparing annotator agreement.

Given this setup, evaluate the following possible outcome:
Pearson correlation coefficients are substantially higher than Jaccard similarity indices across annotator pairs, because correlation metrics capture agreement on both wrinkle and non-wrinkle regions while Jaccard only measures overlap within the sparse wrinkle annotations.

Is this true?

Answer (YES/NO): YES